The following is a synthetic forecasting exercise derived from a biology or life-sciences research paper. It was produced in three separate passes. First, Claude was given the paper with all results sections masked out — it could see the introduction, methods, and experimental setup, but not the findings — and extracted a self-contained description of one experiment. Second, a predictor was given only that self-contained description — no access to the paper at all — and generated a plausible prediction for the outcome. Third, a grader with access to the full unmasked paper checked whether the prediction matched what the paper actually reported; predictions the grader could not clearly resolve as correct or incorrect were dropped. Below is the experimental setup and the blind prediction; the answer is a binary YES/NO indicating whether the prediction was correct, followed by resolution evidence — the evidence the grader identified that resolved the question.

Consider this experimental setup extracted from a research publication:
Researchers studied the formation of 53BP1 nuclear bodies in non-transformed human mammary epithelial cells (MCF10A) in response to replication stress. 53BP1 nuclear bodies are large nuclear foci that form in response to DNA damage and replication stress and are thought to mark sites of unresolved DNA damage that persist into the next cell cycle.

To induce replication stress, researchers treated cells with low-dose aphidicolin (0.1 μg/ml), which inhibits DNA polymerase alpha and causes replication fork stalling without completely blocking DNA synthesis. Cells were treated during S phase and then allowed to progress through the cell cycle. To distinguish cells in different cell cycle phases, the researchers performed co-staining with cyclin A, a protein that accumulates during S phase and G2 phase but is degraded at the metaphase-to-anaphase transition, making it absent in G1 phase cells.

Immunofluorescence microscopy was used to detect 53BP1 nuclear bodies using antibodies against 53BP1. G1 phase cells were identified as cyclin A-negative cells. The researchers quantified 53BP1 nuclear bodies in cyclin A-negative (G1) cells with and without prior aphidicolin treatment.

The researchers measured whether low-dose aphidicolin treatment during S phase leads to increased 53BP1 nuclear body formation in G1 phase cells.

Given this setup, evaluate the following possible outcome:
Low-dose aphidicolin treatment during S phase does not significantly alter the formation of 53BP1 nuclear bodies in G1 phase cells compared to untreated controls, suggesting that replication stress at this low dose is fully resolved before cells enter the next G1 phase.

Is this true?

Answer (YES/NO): NO